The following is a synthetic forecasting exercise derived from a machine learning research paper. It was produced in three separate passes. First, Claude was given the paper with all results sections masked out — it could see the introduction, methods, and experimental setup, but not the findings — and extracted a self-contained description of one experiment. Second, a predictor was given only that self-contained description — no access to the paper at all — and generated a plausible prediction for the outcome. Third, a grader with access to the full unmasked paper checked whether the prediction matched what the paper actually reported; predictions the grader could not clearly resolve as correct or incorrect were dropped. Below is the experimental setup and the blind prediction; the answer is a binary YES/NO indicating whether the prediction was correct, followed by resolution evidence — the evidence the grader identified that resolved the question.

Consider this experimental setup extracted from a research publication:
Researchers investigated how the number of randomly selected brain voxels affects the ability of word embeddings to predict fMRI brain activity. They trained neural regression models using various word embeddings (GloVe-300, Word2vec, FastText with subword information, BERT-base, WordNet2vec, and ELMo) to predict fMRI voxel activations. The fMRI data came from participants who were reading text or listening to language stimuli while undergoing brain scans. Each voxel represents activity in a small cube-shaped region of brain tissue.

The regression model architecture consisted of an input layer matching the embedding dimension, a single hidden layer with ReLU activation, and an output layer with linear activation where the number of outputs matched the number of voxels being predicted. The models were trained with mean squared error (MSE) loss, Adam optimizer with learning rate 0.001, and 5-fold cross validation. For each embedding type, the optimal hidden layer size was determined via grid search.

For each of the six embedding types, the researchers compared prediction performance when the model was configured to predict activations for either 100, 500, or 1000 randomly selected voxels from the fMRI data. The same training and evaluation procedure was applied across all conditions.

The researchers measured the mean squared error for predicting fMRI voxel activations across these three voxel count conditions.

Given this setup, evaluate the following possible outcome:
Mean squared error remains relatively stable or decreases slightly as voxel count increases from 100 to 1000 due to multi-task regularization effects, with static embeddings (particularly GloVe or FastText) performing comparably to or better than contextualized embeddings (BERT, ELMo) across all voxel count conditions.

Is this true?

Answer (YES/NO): NO